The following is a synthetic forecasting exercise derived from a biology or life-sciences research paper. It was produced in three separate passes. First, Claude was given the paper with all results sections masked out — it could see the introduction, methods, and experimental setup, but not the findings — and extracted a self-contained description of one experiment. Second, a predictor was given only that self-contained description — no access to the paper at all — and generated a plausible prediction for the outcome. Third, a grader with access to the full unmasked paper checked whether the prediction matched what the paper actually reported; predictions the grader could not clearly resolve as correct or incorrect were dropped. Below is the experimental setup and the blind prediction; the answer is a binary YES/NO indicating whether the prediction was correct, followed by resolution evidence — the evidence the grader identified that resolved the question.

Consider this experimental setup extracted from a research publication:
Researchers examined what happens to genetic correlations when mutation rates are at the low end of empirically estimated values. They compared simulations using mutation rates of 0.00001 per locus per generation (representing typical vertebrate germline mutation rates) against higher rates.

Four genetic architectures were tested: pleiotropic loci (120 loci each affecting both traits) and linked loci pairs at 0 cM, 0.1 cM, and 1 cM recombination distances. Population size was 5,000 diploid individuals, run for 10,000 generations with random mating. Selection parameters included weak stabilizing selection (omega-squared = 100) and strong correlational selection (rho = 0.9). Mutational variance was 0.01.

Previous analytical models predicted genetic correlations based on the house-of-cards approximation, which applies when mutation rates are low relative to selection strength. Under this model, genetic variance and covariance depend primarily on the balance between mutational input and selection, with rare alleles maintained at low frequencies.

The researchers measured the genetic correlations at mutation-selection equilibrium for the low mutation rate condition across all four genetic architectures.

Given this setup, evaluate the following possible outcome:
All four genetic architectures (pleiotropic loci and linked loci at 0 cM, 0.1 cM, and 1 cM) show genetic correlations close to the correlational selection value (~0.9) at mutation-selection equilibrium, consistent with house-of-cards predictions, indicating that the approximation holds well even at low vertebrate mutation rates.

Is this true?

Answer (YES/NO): NO